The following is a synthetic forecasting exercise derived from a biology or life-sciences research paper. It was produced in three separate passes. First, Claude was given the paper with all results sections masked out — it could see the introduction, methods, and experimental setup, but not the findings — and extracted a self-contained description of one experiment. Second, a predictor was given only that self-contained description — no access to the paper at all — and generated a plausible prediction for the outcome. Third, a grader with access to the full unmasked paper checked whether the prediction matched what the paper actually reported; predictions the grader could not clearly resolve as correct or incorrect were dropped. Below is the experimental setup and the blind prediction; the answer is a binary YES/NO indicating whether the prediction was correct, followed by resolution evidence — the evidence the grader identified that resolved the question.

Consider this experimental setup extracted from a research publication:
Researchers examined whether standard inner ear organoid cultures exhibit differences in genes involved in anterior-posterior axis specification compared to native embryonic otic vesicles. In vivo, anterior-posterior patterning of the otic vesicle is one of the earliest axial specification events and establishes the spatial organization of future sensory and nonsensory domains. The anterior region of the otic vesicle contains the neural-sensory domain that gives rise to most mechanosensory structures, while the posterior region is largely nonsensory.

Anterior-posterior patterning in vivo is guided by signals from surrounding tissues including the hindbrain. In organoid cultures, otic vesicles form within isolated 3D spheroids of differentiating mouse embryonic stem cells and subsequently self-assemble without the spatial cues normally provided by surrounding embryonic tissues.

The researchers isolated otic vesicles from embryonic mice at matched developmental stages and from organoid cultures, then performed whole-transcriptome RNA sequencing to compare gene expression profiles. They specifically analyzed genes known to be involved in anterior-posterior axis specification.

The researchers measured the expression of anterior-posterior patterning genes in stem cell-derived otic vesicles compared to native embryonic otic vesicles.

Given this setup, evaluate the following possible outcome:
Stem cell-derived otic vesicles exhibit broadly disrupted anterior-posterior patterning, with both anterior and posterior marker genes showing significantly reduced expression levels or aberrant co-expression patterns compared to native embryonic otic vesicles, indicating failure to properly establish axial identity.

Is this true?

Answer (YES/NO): NO